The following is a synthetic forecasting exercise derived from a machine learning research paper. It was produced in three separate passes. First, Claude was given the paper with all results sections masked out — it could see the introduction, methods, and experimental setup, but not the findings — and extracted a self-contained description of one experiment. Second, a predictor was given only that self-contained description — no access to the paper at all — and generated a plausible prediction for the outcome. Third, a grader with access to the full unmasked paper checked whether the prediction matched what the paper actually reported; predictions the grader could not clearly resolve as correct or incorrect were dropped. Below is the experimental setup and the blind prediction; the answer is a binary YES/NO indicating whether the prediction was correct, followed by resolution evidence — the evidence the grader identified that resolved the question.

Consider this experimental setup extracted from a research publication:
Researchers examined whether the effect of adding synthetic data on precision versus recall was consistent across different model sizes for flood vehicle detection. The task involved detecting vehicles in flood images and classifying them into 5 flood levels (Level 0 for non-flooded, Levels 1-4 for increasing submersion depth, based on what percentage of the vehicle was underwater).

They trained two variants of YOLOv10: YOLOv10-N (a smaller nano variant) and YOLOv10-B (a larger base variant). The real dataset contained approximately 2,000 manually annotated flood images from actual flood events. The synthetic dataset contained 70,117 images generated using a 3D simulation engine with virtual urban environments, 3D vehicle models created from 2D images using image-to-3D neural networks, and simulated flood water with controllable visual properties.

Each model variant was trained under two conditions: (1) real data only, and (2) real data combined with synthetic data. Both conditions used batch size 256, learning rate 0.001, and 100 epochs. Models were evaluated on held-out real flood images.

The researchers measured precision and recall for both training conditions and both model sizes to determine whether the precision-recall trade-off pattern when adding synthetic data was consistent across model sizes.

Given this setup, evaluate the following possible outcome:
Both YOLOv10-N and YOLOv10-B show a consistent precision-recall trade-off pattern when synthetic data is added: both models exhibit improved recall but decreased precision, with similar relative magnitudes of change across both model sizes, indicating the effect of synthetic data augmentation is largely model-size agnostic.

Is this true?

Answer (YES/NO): NO